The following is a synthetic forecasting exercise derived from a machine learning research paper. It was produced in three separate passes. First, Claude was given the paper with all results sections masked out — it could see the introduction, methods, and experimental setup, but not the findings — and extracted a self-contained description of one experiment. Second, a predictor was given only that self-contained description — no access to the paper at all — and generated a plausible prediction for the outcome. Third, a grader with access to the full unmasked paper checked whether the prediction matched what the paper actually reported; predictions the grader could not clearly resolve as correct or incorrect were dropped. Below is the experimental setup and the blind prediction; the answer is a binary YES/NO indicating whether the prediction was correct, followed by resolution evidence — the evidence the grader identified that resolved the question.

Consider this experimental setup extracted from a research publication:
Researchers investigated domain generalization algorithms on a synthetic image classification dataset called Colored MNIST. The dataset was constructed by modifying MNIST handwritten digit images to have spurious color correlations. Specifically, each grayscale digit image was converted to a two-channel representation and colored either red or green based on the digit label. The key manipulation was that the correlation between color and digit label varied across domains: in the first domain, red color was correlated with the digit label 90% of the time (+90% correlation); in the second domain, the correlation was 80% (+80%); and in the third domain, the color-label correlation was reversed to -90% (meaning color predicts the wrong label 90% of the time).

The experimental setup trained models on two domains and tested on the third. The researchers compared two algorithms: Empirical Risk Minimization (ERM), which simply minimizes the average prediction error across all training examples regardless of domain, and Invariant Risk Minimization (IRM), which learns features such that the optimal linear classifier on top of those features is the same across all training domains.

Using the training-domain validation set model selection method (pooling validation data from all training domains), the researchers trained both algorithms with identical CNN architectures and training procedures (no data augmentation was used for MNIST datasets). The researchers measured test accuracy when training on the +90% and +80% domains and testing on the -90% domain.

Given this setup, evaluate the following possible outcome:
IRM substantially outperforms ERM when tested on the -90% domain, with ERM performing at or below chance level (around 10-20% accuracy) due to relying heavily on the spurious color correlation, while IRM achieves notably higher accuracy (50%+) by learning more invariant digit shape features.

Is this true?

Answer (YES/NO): NO